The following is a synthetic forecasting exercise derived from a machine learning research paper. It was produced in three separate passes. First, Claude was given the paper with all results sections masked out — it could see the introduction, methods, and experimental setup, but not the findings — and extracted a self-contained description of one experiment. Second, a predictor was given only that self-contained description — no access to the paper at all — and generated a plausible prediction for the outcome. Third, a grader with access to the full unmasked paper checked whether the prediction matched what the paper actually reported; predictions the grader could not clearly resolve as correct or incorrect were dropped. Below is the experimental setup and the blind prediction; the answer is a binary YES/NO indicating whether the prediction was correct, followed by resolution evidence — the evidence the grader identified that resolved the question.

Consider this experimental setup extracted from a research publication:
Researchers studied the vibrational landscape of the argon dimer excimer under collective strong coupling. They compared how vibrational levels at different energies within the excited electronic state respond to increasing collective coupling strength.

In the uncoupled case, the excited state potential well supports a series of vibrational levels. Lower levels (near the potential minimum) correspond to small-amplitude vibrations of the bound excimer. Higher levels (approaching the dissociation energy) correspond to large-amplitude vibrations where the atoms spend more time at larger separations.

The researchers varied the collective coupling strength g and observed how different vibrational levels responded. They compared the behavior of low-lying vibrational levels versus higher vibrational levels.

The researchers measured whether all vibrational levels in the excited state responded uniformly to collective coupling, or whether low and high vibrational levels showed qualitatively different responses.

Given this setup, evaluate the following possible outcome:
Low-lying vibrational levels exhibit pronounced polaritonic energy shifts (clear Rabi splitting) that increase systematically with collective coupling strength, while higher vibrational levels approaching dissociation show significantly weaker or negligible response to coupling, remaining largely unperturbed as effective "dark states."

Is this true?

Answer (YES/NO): NO